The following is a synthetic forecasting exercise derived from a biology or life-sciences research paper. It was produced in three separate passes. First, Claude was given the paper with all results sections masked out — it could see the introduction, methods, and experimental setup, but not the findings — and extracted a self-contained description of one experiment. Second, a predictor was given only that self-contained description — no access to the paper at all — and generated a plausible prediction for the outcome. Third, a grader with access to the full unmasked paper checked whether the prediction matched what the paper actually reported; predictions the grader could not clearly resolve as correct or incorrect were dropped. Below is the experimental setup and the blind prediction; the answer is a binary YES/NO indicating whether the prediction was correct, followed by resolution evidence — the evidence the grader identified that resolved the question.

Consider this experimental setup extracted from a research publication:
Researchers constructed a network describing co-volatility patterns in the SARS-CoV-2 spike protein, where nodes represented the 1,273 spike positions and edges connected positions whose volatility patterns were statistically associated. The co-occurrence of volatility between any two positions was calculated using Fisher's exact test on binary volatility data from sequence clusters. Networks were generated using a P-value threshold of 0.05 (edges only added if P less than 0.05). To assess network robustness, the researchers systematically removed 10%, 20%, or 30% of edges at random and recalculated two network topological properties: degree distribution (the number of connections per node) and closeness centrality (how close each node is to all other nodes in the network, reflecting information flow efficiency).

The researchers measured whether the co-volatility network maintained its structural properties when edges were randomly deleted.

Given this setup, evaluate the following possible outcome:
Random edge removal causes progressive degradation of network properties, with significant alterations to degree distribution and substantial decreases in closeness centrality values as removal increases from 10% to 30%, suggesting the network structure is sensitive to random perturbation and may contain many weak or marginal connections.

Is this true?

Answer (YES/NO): NO